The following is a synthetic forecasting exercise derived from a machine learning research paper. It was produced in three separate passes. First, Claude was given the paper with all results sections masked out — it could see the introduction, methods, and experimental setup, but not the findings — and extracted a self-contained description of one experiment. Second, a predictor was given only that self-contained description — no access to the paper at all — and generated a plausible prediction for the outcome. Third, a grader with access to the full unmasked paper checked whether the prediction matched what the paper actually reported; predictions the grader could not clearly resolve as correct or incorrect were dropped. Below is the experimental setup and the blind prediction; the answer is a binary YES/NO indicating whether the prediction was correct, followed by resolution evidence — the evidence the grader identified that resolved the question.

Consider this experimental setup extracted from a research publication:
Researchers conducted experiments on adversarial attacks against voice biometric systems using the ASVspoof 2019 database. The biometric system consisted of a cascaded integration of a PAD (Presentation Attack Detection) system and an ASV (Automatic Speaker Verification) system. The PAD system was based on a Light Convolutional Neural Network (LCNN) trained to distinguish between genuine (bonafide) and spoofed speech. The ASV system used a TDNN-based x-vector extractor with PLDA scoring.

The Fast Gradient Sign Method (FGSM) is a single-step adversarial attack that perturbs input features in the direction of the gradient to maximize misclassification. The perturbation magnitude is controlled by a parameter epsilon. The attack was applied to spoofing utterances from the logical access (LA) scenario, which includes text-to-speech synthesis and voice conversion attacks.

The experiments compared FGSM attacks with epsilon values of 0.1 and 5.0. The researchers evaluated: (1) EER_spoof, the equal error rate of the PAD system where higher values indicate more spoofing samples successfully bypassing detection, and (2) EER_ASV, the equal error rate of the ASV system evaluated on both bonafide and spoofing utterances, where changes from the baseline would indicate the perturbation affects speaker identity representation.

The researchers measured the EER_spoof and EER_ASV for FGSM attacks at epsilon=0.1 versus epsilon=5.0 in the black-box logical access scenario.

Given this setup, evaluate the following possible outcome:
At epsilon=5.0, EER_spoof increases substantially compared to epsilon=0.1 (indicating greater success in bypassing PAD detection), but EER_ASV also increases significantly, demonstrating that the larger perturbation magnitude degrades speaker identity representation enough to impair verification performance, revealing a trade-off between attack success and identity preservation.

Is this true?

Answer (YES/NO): NO